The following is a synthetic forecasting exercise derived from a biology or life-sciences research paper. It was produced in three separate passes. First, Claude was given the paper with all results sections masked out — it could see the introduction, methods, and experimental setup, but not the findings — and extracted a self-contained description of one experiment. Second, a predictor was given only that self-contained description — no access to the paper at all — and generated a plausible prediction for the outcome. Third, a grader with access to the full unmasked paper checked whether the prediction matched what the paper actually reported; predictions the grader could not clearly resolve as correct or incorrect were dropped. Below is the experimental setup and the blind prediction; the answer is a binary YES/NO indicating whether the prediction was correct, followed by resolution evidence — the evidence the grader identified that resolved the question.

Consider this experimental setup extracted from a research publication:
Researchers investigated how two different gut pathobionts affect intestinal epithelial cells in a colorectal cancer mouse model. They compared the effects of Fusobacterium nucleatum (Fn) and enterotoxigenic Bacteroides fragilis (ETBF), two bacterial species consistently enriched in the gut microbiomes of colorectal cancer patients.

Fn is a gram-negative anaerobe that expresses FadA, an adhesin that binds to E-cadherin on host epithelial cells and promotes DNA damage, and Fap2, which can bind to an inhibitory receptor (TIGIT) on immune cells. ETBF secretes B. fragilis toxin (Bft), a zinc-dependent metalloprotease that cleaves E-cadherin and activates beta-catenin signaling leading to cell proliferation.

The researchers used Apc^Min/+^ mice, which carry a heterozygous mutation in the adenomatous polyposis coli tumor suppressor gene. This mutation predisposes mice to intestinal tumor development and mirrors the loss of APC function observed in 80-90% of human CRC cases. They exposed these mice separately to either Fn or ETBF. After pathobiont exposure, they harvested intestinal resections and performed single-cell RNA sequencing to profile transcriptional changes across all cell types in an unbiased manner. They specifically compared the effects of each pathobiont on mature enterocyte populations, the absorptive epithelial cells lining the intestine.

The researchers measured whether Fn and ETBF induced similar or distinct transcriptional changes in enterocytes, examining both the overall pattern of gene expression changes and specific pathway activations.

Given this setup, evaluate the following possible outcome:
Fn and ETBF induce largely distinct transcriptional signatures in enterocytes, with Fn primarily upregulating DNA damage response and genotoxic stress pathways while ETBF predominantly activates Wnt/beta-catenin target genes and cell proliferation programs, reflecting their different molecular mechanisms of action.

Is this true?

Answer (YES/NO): NO